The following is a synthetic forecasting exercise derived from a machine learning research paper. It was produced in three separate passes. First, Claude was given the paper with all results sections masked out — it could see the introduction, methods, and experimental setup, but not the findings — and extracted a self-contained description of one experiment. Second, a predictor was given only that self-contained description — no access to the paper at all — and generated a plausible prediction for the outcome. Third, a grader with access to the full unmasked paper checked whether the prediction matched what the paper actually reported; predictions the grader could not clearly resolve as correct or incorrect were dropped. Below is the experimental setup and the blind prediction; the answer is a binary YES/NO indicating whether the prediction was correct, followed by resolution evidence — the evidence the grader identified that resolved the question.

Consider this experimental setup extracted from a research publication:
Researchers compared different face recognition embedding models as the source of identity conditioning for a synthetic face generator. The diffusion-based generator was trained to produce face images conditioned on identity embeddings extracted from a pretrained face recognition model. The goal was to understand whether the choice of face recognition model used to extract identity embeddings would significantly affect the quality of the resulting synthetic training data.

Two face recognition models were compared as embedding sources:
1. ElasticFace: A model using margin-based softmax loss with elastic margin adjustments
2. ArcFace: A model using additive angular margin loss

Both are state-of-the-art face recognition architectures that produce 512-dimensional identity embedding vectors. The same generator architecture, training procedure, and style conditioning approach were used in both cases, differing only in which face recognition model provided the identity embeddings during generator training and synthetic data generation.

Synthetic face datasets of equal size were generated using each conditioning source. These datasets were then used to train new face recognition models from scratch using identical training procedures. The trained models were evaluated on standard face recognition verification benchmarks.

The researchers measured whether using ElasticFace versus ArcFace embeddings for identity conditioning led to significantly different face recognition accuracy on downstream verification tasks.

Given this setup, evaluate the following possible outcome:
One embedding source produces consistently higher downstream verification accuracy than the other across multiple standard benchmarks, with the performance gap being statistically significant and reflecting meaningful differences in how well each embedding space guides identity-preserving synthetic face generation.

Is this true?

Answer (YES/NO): NO